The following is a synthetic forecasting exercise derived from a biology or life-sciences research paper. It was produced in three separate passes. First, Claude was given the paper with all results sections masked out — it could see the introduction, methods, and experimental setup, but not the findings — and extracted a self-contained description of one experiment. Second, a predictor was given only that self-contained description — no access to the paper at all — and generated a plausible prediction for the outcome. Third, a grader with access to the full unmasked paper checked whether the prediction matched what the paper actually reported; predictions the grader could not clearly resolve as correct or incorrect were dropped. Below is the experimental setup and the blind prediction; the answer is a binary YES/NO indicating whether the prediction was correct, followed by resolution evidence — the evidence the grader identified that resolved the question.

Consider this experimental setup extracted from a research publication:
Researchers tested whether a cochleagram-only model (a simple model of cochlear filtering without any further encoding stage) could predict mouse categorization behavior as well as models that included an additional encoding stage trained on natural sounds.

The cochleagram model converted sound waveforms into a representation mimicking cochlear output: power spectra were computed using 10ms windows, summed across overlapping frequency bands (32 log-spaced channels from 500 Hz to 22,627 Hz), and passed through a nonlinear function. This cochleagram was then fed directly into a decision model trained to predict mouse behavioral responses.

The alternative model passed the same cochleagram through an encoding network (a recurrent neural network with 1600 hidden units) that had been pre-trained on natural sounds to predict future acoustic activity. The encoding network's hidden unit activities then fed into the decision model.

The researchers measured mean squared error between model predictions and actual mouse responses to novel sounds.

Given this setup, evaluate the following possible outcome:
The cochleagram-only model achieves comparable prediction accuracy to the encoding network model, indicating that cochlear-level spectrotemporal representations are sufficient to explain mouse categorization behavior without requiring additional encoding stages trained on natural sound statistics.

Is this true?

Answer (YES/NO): NO